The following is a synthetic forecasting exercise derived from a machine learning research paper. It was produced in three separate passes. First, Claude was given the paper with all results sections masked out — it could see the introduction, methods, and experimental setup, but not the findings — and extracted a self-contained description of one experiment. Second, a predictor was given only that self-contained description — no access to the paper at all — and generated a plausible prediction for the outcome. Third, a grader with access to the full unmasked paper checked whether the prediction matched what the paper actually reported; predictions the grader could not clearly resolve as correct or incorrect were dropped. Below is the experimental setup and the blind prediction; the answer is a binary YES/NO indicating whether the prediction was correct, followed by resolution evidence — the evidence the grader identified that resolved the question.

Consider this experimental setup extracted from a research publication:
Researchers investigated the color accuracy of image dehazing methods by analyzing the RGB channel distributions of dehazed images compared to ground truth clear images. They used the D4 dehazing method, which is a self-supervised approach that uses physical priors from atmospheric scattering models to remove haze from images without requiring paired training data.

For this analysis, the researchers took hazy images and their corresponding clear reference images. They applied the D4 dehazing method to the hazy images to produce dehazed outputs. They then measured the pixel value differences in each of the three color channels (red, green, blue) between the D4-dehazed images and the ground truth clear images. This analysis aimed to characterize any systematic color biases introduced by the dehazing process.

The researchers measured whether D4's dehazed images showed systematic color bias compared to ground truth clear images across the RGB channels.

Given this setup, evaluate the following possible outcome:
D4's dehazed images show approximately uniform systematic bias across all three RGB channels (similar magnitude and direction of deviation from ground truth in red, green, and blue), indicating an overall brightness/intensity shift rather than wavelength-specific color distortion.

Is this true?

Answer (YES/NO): NO